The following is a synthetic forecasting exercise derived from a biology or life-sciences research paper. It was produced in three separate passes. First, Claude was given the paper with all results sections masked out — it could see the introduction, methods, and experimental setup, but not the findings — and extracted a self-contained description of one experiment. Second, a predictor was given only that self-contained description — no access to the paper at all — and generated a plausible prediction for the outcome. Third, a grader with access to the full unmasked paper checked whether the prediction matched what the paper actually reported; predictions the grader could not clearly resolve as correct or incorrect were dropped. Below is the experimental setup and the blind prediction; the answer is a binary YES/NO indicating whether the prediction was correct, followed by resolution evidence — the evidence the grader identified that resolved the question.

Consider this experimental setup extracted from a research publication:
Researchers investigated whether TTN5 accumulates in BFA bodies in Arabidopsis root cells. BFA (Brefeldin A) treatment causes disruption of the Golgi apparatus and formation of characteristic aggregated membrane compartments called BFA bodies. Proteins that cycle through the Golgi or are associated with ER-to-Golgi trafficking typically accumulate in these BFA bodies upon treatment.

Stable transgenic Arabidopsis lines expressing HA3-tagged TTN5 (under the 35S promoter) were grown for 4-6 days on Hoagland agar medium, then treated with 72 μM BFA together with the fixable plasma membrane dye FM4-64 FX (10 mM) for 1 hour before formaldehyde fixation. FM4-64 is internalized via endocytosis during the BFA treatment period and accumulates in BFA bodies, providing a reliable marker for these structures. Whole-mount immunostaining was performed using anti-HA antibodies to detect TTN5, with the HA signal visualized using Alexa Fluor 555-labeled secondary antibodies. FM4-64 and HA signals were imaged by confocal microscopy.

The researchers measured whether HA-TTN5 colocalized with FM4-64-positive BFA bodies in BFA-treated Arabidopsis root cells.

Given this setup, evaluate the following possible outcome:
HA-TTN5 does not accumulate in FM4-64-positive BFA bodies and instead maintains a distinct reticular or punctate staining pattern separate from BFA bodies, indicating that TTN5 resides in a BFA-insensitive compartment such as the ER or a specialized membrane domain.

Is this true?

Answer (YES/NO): NO